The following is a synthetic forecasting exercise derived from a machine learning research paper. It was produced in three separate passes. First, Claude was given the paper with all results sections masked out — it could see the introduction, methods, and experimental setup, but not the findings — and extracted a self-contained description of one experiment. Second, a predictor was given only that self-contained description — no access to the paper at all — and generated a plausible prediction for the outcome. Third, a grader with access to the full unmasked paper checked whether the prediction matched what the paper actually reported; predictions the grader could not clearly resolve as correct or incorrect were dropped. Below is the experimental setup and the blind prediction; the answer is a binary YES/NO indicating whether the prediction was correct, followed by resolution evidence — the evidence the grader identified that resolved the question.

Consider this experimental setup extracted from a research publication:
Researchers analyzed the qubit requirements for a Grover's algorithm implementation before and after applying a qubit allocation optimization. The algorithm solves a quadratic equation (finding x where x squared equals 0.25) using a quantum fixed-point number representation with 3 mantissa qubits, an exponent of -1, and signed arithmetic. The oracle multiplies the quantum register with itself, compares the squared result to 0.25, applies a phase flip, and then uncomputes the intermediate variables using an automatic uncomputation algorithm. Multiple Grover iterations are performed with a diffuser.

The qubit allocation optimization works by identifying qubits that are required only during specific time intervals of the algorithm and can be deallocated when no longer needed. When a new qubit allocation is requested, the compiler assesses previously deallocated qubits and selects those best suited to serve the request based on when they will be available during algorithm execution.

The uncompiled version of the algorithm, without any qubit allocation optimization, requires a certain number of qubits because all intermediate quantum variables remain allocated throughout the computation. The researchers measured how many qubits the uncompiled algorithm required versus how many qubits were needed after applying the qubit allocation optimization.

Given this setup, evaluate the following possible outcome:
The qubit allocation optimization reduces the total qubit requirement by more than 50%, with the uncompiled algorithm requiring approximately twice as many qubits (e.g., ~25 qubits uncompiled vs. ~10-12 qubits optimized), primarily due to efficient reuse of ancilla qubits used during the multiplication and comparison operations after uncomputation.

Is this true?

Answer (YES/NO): NO